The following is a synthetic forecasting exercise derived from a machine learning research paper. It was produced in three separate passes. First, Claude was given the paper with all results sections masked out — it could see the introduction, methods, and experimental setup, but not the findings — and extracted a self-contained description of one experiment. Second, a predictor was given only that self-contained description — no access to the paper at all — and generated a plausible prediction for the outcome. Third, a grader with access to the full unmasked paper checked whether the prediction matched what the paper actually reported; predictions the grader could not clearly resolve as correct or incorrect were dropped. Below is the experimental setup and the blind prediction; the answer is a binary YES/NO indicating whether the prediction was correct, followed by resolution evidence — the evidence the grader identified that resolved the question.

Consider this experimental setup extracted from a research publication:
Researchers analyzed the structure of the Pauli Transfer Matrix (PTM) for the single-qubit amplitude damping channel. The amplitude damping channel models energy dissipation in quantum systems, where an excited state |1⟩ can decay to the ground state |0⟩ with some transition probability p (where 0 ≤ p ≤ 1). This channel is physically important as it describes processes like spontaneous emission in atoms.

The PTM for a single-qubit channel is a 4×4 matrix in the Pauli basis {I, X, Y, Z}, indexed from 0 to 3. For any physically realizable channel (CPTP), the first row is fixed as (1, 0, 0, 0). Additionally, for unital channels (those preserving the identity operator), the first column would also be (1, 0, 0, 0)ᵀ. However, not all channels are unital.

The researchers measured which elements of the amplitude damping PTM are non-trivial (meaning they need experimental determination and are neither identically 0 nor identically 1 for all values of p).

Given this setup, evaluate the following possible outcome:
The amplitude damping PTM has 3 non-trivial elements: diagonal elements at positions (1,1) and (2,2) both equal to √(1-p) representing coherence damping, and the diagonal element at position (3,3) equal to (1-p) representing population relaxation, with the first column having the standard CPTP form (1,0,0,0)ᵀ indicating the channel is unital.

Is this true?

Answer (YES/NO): NO